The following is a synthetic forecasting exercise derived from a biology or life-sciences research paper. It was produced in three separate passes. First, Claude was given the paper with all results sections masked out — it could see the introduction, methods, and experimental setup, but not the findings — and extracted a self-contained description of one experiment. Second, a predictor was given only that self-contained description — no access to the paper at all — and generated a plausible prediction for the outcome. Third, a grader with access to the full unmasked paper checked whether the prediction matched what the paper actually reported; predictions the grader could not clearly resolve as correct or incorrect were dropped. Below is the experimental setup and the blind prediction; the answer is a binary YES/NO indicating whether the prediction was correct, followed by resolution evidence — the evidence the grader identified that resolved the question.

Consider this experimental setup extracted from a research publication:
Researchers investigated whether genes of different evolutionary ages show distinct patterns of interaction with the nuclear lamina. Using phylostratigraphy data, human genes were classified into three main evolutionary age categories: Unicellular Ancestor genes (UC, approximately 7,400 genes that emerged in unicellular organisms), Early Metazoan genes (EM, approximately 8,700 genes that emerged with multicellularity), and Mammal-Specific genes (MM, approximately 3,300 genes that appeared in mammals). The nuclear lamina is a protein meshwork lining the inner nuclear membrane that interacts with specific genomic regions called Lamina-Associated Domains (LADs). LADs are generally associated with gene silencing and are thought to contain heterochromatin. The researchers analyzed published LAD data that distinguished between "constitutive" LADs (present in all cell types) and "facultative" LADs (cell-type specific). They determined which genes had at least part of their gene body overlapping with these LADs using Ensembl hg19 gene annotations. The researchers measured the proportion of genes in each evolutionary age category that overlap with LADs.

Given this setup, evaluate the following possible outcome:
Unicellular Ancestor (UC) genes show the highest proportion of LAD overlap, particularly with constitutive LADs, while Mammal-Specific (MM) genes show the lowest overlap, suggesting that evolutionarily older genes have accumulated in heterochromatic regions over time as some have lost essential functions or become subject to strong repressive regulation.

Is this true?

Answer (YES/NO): NO